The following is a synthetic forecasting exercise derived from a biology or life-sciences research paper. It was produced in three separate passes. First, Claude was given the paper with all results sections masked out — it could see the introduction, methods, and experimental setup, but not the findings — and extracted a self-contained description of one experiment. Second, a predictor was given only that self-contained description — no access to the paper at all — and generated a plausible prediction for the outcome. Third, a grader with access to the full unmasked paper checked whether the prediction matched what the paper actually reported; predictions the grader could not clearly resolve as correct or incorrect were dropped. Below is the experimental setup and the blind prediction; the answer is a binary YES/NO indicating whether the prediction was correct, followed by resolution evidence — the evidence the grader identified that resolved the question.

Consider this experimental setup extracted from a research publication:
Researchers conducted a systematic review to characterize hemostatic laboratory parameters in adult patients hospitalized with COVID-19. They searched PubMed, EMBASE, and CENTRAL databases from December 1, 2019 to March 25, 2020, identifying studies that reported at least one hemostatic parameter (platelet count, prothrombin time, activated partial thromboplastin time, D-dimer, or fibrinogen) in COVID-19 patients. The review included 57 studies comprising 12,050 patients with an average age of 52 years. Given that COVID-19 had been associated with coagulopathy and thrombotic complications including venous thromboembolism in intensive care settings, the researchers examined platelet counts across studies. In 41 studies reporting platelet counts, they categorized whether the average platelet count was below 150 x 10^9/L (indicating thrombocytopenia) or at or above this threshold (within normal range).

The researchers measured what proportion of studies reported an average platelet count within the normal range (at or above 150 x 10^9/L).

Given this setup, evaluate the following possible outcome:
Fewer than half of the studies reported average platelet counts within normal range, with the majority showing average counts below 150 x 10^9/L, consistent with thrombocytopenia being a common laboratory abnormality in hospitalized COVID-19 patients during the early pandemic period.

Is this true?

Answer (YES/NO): NO